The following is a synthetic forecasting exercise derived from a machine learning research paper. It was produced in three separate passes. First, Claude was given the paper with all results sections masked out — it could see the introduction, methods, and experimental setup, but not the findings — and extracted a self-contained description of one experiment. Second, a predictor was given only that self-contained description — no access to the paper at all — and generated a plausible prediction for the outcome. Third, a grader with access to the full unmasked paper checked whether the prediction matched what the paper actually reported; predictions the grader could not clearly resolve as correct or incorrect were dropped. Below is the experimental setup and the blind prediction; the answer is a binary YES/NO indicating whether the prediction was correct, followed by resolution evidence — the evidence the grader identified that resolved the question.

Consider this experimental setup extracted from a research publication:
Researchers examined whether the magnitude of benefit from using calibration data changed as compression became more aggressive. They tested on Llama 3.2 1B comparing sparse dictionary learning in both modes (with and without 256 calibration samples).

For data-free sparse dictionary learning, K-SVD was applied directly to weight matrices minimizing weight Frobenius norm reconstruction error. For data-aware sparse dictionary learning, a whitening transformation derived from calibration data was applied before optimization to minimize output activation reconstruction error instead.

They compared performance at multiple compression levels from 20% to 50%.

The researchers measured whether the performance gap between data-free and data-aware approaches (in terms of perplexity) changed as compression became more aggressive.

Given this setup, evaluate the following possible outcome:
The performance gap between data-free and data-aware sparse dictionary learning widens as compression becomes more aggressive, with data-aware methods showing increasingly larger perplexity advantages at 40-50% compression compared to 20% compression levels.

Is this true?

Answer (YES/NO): NO